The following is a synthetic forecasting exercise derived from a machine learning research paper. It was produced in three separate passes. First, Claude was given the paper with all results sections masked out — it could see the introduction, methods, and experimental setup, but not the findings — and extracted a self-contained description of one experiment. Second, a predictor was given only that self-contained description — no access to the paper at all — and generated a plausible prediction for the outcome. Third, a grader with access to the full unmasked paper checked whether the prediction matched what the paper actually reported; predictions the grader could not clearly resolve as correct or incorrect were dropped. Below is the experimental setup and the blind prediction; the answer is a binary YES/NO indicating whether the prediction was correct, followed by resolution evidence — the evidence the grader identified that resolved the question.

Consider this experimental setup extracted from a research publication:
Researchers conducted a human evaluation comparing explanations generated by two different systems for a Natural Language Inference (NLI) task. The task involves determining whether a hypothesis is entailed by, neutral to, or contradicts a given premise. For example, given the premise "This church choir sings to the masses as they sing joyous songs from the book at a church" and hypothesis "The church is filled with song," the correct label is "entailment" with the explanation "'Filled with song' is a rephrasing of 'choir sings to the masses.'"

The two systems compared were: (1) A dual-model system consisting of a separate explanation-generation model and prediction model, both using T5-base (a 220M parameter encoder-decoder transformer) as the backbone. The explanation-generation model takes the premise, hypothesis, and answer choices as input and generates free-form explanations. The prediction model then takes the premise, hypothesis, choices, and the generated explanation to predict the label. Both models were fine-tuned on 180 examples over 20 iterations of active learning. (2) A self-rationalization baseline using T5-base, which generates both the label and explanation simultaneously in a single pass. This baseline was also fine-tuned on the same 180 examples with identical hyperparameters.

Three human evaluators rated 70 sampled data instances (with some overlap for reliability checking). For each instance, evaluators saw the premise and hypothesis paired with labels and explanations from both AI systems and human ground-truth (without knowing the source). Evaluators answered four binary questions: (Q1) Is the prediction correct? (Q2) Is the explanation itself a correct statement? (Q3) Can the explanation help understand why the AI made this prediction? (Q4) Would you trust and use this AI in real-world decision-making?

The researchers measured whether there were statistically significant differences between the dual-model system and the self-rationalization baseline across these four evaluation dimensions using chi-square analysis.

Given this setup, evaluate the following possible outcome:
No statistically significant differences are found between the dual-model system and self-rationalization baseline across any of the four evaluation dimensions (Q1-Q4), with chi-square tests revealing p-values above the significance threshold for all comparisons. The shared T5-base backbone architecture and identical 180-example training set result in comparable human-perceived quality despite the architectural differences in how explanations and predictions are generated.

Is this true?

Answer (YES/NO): NO